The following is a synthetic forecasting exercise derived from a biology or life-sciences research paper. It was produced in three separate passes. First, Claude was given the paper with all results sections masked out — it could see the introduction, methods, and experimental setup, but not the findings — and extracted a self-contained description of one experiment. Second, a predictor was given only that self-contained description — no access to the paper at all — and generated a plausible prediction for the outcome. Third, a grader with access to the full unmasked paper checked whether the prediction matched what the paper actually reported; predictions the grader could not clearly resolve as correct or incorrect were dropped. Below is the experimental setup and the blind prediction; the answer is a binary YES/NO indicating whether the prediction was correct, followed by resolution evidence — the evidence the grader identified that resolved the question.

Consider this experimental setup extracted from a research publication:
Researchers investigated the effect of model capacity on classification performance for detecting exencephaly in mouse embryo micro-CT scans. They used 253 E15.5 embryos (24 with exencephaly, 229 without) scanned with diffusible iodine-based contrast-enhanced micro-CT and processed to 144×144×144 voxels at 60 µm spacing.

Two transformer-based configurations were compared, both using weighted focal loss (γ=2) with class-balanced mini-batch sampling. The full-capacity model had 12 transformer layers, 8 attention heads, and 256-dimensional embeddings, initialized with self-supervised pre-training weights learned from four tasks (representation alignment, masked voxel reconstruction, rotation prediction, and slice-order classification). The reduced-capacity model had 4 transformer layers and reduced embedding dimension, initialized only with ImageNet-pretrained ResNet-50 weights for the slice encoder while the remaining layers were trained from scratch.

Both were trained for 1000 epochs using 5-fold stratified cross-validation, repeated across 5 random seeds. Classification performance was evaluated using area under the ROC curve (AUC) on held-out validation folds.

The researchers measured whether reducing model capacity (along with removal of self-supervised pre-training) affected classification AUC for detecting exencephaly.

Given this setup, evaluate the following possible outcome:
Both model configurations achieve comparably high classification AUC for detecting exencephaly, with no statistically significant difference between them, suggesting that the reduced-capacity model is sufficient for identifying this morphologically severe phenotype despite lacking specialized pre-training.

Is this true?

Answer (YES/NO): YES